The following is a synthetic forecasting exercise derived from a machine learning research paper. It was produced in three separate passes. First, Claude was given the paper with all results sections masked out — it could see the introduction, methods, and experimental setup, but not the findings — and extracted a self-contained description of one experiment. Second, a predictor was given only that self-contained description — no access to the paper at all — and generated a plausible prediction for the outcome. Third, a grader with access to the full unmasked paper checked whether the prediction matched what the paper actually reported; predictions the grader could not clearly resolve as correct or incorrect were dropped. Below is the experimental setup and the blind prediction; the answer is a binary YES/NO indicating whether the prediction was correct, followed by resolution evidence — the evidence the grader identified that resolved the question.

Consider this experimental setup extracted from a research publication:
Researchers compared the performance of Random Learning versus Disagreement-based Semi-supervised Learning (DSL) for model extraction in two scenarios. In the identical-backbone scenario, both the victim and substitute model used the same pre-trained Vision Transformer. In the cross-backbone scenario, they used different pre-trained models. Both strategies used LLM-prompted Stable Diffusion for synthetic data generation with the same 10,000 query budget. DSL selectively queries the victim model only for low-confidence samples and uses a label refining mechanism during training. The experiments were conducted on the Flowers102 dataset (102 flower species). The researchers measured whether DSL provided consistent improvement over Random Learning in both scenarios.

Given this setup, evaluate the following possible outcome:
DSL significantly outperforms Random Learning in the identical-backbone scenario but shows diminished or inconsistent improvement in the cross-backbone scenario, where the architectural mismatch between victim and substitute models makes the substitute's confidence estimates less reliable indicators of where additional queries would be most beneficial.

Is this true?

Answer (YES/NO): NO